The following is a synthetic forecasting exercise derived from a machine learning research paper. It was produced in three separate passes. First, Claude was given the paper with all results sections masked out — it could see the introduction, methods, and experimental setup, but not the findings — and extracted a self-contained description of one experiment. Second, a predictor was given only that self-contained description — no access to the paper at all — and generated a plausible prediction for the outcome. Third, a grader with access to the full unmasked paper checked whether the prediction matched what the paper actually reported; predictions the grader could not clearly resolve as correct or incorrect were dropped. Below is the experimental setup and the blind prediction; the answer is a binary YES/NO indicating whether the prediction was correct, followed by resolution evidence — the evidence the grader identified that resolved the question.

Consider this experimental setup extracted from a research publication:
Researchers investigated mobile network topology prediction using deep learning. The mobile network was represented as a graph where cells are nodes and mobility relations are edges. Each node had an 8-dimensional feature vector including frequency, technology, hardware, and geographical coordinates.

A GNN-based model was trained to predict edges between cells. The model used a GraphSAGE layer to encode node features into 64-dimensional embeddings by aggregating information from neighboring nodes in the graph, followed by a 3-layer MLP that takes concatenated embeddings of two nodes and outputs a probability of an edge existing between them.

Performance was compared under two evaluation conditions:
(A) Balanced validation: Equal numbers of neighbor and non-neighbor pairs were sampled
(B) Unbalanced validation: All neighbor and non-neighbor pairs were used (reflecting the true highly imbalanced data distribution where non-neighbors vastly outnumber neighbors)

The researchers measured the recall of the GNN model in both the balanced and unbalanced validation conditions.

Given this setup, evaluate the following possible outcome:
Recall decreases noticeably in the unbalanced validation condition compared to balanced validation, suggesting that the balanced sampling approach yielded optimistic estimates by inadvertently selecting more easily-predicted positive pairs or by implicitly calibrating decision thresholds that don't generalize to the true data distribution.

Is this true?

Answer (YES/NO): NO